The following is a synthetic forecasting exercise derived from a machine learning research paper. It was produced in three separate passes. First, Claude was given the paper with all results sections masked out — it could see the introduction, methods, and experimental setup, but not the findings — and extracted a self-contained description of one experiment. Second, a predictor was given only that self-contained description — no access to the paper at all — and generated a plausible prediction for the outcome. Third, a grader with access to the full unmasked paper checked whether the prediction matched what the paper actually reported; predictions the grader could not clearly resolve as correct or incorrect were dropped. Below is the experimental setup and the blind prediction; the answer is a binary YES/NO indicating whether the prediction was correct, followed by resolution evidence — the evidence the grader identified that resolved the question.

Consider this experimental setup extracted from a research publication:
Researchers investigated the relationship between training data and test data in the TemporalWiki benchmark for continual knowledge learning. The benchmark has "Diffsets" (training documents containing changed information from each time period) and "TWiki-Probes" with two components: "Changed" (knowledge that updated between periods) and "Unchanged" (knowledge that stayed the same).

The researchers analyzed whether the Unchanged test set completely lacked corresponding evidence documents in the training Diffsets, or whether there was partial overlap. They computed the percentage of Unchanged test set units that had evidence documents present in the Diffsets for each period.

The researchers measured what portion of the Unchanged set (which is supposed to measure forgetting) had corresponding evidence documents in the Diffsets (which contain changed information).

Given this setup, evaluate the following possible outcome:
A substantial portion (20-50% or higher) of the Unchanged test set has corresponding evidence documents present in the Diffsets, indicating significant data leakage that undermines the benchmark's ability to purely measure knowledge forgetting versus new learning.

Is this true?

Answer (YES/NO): NO